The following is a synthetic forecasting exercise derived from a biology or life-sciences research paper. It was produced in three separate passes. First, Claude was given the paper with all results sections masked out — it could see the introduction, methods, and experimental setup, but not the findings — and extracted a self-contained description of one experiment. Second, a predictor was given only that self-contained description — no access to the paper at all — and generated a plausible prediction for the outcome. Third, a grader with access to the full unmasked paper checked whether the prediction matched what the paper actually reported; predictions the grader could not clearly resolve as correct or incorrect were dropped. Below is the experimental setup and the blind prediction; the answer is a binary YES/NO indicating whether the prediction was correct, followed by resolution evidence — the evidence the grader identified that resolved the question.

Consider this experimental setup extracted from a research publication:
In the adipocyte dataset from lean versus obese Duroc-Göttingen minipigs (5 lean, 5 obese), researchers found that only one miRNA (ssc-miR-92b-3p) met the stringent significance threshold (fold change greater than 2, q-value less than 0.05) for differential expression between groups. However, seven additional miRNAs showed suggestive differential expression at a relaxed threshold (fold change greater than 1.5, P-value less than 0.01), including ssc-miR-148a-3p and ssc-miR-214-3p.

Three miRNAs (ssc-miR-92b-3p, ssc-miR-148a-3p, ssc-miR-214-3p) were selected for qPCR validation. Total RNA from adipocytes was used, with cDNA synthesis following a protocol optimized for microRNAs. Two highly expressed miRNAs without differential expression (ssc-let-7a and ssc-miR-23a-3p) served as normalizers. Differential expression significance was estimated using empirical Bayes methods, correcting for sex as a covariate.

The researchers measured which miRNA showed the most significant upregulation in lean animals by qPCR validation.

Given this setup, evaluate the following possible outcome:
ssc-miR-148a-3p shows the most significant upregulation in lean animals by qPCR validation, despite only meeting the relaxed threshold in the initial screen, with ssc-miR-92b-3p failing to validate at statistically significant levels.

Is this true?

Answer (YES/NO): NO